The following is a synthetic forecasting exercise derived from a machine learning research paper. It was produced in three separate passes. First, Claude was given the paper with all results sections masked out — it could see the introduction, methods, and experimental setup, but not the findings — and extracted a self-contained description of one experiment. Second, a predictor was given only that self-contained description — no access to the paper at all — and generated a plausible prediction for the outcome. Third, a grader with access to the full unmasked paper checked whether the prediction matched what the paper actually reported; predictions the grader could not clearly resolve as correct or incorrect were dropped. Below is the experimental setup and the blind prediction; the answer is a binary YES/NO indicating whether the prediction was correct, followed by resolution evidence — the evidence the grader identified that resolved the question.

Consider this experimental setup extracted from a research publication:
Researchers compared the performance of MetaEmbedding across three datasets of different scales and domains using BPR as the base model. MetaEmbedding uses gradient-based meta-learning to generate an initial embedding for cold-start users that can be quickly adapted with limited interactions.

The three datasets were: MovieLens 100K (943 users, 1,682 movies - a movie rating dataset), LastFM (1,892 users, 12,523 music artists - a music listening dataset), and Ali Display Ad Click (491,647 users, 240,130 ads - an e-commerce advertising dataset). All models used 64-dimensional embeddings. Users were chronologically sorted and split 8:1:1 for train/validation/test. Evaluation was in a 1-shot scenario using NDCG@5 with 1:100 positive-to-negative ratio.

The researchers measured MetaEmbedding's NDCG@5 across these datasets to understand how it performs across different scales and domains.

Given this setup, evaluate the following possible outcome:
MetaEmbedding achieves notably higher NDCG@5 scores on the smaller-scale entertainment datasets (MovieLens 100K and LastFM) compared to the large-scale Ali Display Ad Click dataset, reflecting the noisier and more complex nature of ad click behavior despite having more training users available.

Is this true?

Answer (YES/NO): NO